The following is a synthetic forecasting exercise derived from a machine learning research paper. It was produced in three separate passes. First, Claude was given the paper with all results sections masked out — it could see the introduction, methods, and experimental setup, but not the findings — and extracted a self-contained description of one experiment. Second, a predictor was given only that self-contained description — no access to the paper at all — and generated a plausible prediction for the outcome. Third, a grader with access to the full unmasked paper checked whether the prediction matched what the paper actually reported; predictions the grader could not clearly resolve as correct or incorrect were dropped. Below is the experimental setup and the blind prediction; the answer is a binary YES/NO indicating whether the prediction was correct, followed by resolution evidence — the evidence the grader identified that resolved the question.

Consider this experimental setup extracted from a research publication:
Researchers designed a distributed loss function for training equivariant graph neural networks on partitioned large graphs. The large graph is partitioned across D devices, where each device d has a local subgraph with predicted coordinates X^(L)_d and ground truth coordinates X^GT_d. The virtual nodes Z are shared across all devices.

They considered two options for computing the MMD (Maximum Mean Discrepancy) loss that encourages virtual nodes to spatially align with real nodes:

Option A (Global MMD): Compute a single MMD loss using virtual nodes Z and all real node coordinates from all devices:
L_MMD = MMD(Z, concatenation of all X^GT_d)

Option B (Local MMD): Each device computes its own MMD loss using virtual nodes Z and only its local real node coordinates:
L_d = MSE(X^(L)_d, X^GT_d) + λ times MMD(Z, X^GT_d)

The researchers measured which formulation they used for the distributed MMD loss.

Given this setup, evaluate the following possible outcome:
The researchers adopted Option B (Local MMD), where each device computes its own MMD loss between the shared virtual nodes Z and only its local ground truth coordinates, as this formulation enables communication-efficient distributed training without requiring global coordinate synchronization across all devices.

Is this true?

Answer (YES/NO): YES